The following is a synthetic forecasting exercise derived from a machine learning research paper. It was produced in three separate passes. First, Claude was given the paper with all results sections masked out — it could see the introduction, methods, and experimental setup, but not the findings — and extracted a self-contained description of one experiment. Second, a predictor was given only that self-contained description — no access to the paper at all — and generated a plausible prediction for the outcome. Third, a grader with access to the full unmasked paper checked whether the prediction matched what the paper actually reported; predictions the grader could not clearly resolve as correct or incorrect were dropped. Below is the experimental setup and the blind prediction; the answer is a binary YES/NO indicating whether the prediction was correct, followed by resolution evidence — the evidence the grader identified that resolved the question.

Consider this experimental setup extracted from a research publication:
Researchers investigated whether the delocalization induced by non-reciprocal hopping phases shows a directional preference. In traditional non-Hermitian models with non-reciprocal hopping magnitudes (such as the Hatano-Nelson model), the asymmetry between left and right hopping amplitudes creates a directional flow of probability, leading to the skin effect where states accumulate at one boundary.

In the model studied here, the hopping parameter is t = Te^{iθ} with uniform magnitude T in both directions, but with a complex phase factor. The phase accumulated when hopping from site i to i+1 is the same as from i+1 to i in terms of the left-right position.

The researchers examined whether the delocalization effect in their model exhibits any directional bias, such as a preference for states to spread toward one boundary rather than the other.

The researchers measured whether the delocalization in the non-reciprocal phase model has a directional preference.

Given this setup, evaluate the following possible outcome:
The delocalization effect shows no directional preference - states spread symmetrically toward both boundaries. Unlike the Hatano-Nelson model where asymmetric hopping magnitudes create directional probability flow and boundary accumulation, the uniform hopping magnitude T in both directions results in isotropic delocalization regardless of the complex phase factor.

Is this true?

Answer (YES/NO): YES